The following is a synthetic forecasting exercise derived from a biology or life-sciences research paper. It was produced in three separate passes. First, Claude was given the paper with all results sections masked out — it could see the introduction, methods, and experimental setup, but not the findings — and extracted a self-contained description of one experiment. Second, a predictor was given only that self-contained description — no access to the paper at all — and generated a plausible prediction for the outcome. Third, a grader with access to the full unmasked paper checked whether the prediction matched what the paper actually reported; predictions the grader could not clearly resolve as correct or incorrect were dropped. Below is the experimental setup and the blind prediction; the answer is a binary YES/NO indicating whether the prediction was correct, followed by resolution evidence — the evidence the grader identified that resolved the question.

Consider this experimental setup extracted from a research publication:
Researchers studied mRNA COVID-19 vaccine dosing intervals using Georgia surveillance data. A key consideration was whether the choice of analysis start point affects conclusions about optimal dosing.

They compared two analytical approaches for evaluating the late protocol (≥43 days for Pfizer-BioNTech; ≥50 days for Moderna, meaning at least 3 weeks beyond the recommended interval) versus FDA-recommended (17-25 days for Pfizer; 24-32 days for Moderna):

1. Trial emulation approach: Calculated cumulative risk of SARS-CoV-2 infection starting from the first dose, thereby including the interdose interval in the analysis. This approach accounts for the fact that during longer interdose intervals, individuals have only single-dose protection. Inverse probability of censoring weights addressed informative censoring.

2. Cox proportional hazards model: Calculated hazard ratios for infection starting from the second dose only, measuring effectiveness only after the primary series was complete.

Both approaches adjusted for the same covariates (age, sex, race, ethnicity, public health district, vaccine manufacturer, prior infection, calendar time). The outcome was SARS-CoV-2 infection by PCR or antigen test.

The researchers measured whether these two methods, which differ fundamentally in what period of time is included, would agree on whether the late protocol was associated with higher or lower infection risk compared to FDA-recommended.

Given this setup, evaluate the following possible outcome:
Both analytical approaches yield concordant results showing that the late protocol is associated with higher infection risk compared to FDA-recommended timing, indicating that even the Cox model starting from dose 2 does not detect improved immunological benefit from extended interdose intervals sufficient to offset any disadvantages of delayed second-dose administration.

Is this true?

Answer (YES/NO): YES